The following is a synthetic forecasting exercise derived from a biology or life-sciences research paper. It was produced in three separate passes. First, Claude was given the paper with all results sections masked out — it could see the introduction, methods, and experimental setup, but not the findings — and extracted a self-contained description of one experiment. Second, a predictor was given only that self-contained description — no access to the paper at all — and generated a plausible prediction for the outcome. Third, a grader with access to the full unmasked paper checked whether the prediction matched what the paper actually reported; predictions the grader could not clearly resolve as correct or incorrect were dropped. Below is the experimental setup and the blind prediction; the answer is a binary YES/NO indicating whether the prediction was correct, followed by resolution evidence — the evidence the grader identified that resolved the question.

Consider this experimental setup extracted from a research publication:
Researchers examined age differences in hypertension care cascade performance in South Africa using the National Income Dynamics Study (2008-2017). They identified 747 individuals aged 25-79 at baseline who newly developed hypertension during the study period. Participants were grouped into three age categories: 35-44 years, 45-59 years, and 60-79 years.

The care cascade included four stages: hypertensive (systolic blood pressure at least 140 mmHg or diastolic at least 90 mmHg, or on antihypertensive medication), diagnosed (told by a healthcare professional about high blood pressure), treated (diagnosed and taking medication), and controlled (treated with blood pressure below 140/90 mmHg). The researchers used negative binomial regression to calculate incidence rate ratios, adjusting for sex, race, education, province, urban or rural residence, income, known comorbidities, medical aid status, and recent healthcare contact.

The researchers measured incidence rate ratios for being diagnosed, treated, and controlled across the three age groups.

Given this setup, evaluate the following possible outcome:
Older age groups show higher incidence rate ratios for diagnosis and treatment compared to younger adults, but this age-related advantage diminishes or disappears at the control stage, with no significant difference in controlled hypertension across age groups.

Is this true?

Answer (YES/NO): NO